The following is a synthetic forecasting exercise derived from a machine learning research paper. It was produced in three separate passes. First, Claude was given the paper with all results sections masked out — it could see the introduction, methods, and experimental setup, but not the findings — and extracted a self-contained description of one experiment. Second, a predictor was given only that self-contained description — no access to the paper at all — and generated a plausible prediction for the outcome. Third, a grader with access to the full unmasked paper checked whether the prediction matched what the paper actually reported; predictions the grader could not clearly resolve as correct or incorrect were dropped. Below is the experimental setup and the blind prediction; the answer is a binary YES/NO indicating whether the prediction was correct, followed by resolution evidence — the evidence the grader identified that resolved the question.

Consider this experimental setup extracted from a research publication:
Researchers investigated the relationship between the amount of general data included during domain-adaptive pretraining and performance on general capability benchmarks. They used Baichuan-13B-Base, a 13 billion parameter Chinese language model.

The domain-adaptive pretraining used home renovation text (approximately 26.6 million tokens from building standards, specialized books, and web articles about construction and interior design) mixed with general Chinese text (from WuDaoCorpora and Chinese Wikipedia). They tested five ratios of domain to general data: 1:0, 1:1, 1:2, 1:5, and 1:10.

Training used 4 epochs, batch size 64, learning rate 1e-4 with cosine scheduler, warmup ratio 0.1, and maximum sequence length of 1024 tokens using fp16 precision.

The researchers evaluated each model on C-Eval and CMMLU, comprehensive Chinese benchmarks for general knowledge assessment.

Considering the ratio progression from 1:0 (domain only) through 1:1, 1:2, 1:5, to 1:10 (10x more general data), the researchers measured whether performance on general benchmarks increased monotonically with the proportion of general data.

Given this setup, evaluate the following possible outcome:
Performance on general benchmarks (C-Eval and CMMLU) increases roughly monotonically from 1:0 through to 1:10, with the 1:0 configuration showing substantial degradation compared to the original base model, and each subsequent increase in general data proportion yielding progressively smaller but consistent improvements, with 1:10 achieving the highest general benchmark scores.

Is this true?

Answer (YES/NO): NO